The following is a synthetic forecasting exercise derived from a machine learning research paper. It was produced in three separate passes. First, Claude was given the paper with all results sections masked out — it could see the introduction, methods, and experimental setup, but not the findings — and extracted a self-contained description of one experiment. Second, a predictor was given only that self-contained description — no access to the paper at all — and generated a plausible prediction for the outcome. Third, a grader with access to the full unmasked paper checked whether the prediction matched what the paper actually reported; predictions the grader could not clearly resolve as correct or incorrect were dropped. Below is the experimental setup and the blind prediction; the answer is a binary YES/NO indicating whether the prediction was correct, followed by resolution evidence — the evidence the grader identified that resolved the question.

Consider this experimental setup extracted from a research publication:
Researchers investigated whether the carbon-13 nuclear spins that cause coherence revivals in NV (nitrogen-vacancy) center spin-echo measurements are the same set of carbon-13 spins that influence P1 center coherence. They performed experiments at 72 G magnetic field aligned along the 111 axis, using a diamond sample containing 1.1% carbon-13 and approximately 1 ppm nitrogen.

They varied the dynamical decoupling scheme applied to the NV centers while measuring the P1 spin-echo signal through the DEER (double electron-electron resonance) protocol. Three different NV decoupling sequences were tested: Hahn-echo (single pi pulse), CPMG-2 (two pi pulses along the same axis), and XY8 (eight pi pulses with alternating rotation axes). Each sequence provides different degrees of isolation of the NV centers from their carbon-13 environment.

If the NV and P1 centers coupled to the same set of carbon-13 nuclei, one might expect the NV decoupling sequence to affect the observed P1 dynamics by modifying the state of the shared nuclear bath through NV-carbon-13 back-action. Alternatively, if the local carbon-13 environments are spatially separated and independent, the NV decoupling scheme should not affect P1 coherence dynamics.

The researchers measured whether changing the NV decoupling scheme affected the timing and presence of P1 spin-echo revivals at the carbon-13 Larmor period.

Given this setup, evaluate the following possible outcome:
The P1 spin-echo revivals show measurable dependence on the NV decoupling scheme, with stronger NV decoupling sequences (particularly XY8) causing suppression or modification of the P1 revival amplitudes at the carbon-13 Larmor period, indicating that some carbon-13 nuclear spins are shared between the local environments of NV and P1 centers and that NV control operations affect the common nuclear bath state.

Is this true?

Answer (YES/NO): NO